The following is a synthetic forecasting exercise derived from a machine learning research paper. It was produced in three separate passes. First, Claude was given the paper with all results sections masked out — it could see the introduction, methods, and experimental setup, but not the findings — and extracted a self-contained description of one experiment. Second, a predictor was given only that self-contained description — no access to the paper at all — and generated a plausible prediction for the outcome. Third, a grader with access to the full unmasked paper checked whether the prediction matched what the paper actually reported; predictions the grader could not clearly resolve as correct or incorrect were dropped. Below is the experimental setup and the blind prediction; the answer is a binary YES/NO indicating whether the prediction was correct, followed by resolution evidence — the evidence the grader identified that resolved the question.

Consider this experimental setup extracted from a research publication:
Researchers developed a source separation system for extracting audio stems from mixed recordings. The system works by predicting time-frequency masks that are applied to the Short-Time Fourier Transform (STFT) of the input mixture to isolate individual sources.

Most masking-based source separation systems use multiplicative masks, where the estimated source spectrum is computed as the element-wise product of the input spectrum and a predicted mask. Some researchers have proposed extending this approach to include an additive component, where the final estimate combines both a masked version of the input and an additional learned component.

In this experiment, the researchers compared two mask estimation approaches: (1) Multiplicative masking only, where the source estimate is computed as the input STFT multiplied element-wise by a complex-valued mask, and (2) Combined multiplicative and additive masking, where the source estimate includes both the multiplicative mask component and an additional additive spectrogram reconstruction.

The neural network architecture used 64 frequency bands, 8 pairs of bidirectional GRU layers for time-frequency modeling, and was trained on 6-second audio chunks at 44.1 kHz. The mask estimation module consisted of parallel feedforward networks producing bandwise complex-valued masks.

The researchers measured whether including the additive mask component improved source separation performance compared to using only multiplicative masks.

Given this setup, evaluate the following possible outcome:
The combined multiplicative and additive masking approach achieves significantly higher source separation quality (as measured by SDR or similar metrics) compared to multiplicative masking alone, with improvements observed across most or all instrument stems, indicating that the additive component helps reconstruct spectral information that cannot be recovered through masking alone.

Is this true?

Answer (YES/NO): NO